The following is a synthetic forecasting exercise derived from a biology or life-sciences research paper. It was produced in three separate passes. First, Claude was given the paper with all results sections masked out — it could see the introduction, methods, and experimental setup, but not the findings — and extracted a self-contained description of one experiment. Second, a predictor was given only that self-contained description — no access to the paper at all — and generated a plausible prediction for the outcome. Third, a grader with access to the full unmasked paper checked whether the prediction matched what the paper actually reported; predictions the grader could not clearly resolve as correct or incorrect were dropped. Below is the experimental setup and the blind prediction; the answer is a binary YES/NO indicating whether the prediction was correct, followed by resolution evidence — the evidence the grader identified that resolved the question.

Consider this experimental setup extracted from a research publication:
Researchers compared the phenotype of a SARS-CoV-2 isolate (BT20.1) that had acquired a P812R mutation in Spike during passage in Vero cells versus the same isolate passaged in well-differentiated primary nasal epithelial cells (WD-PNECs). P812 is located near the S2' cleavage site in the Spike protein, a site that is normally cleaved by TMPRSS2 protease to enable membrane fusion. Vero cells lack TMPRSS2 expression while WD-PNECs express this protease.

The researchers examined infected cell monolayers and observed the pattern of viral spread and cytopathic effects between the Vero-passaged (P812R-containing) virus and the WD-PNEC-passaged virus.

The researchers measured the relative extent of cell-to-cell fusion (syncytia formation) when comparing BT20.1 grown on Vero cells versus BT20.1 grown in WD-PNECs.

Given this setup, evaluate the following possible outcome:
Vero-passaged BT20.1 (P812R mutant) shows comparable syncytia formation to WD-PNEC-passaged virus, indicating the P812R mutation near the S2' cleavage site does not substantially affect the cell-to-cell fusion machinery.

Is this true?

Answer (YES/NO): NO